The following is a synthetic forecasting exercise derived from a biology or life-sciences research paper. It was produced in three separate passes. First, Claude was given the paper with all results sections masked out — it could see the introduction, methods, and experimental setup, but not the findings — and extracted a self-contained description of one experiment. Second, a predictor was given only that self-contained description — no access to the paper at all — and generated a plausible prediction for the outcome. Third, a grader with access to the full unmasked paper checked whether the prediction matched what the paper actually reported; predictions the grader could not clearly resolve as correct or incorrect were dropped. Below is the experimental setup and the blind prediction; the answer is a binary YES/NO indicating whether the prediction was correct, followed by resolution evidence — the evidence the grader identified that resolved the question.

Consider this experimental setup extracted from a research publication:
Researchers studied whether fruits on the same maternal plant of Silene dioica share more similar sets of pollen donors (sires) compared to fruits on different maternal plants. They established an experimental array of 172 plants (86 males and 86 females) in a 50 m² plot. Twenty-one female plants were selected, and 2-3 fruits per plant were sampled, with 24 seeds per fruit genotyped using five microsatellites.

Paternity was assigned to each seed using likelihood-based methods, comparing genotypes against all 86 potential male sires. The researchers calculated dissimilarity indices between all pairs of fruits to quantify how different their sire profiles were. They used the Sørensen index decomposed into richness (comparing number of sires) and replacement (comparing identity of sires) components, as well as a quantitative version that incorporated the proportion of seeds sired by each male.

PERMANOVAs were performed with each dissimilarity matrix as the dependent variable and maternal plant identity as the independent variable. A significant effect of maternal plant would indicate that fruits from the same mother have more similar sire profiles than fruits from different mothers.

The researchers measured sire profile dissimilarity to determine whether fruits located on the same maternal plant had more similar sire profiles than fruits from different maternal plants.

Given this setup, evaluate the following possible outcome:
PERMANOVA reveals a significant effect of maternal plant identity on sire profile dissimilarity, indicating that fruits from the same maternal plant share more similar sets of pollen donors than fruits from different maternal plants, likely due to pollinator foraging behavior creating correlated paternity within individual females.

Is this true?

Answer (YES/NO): YES